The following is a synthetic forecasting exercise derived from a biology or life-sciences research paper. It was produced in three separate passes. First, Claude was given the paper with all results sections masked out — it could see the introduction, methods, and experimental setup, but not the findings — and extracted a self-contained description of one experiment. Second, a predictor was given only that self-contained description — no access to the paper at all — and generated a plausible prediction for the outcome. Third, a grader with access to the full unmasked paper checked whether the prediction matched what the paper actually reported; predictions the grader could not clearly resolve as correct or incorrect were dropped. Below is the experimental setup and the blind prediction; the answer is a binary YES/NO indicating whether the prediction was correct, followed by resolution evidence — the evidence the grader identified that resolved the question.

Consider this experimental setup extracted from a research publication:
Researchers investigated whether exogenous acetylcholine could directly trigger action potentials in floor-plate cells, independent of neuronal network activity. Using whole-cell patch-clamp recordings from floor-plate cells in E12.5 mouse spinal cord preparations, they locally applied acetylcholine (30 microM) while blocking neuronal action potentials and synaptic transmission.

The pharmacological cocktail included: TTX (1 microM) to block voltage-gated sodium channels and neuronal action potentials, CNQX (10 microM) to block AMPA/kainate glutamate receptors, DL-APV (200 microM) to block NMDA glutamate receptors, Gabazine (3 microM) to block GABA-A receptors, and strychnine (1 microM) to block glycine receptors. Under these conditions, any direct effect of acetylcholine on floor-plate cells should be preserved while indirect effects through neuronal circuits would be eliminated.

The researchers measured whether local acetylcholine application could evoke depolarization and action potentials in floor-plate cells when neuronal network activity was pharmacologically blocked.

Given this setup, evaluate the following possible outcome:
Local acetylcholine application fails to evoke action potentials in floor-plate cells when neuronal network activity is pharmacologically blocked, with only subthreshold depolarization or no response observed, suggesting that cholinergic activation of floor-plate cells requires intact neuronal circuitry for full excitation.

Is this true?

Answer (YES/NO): NO